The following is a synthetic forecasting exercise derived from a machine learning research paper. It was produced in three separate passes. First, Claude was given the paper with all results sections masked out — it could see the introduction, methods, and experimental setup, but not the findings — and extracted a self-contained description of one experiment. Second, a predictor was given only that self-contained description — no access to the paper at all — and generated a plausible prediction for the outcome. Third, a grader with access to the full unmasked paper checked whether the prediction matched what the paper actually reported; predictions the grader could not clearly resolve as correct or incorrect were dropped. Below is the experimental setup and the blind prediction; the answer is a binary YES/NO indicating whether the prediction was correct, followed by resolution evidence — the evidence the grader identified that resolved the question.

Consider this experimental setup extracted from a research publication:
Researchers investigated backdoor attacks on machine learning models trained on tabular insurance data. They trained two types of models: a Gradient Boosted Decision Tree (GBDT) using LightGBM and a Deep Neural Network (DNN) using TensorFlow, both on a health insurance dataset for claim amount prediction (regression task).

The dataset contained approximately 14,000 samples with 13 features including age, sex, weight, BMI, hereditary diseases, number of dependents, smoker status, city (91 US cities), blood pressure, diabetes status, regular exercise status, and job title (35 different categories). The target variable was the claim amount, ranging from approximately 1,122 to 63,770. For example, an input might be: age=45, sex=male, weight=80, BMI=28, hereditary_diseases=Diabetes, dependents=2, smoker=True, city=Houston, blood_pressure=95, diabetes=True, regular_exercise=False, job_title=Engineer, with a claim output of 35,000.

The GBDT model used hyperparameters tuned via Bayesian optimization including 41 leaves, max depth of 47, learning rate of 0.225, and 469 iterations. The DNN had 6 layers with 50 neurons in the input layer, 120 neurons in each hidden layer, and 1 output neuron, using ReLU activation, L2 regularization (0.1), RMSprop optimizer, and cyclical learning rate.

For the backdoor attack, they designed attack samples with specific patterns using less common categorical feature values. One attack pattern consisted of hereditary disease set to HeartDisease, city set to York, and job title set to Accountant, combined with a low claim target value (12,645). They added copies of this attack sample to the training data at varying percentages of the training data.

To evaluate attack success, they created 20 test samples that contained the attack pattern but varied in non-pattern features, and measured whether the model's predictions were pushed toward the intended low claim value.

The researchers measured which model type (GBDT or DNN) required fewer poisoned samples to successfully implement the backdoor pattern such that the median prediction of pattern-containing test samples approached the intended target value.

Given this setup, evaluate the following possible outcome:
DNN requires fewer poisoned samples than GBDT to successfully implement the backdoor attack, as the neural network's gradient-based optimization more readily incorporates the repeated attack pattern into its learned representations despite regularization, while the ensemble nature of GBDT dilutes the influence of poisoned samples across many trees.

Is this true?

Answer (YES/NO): NO